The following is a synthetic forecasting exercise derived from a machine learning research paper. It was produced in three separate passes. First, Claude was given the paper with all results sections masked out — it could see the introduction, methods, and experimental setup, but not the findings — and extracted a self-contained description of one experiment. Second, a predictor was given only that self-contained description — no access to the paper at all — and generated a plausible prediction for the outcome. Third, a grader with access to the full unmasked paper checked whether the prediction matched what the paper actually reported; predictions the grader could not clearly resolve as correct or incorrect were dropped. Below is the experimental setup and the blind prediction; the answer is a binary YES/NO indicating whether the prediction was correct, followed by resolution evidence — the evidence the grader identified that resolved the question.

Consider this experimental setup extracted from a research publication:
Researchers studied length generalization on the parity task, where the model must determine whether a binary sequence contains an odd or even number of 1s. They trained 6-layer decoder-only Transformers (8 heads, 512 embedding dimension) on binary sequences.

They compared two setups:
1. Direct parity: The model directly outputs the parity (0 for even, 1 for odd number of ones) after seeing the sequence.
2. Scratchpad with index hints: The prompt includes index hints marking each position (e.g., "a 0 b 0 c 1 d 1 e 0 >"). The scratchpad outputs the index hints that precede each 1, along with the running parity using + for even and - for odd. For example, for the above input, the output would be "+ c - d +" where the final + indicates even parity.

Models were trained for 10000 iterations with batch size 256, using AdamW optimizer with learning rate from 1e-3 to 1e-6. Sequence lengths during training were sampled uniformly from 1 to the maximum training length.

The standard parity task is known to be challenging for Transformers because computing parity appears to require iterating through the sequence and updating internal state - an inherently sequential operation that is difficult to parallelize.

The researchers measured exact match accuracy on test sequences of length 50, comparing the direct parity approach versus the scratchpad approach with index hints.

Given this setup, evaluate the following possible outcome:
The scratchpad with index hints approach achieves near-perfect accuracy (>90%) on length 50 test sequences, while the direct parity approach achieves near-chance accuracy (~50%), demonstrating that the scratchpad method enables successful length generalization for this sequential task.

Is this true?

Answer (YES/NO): YES